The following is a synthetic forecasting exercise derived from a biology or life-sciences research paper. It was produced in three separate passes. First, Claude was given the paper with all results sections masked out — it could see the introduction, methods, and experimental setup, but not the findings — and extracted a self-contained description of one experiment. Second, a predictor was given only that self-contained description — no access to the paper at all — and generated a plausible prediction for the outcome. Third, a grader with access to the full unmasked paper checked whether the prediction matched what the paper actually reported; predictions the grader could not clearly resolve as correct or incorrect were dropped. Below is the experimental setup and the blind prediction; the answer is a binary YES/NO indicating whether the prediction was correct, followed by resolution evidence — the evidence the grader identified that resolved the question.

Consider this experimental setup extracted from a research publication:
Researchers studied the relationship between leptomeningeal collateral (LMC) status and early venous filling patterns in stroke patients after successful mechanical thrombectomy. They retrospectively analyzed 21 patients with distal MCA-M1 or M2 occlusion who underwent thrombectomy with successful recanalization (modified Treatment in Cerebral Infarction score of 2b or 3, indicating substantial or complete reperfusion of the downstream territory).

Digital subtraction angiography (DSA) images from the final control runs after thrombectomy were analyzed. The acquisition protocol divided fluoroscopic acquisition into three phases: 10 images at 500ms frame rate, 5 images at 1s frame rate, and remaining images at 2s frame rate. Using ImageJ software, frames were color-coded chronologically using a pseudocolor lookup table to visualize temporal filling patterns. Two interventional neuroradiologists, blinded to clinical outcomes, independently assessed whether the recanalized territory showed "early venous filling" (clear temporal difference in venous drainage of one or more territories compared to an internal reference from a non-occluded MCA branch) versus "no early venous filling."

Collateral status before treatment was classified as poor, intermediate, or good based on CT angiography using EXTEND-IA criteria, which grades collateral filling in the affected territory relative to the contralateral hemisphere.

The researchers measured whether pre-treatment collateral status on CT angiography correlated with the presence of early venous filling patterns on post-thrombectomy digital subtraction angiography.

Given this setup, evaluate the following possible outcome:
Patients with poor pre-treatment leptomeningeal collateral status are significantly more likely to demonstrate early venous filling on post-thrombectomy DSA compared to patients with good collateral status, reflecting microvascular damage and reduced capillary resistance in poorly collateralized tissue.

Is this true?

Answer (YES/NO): YES